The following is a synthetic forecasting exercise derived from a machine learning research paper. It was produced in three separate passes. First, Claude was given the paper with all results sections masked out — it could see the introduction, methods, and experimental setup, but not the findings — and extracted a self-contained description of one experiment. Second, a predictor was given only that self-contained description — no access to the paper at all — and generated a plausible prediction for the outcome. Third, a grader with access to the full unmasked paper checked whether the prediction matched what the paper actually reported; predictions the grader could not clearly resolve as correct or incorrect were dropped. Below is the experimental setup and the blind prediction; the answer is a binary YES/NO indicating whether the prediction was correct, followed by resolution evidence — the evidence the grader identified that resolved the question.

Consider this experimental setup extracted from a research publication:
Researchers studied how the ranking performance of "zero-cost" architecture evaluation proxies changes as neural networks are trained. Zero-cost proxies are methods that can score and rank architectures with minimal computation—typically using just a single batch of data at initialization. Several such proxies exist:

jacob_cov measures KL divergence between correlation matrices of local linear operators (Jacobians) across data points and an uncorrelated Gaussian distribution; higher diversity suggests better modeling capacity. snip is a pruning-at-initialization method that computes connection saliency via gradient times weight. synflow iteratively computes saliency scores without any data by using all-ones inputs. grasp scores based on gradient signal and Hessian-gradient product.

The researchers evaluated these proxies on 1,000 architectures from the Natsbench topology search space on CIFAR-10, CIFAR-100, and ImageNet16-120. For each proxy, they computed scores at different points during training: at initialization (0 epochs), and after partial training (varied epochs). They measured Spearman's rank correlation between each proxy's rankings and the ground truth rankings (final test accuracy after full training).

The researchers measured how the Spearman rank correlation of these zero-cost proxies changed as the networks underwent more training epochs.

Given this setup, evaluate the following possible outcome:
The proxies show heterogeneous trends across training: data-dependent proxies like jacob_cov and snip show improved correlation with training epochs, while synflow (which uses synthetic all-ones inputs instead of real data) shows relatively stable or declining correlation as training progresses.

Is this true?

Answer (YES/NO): NO